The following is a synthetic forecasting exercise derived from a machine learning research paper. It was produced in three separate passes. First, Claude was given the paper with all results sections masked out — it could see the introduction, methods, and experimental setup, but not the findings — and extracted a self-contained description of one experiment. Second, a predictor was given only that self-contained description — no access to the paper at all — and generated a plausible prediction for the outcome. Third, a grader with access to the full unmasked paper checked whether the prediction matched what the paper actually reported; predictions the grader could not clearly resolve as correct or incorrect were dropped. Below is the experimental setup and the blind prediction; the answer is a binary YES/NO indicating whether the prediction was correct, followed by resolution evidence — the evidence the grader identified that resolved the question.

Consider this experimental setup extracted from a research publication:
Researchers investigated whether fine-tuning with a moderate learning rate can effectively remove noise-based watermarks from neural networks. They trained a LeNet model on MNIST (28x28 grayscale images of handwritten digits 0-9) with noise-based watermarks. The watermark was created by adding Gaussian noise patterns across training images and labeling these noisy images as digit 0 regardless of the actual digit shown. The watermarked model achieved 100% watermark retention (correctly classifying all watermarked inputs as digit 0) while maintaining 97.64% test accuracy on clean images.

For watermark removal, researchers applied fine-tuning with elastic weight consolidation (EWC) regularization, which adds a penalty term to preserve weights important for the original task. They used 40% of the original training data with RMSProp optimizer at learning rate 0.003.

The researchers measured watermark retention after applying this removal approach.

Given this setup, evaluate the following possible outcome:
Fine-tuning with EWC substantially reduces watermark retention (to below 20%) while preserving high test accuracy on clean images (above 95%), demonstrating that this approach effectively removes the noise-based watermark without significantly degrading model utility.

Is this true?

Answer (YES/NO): NO